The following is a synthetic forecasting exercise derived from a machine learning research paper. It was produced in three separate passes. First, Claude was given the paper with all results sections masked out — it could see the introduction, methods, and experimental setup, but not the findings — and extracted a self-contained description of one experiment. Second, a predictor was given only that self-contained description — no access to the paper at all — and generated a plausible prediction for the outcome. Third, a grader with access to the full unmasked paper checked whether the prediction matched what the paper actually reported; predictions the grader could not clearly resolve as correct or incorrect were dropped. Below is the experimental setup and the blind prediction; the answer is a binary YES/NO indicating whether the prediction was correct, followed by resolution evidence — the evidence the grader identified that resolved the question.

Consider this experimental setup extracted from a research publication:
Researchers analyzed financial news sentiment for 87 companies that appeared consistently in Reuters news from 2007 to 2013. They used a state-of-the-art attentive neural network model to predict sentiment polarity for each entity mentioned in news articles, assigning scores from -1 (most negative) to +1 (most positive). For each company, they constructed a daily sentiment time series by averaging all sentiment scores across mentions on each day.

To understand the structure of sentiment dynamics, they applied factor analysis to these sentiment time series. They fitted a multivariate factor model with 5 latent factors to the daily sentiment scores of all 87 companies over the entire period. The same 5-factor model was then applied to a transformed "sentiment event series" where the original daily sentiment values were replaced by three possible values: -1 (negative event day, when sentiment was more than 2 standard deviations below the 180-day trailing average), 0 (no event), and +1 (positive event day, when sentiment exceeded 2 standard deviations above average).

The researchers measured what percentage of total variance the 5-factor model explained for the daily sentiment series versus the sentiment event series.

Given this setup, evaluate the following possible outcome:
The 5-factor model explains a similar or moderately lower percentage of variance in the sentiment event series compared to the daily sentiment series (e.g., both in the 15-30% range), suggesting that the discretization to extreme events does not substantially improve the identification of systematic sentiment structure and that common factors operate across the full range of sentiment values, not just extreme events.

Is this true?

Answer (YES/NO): NO